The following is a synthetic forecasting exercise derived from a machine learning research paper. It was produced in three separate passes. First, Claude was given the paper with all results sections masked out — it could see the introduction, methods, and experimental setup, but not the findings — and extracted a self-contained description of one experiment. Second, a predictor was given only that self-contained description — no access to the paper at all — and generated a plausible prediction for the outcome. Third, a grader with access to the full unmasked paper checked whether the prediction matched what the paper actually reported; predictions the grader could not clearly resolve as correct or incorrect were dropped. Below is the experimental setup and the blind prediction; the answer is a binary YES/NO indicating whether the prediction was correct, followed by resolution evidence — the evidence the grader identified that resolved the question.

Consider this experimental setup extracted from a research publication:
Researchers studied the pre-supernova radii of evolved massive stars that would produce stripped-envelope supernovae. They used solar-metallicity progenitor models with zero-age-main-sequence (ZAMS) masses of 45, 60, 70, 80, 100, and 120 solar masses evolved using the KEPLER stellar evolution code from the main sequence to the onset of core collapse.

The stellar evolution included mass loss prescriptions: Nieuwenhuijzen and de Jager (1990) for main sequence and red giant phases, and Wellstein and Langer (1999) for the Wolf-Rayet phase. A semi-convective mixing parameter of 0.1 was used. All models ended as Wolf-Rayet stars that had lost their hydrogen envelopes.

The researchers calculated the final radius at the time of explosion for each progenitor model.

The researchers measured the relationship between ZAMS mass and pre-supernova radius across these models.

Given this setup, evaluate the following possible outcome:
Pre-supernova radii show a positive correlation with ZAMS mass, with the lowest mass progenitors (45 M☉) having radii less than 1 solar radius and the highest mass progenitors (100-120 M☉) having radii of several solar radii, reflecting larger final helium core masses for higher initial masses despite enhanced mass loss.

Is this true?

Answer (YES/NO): NO